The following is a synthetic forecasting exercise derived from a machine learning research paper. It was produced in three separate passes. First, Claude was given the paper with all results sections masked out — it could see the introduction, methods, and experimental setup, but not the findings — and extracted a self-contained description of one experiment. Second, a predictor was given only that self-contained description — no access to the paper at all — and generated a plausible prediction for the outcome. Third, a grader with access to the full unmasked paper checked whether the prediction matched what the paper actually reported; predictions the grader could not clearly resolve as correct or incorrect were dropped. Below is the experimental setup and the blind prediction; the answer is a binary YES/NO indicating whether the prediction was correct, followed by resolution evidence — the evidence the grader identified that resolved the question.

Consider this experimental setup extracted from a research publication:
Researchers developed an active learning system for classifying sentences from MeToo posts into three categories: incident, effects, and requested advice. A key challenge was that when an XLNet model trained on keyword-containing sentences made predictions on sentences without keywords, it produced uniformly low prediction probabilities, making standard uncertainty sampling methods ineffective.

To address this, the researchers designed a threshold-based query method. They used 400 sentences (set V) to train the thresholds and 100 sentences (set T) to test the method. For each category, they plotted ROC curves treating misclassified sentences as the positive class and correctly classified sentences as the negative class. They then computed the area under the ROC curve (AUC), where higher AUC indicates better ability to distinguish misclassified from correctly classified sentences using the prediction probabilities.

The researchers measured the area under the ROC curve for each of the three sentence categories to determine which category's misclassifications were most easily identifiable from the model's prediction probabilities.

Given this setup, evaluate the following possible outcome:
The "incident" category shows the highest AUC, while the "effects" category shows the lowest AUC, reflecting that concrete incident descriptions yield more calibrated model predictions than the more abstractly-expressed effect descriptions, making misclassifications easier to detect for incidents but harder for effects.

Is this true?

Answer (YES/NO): NO